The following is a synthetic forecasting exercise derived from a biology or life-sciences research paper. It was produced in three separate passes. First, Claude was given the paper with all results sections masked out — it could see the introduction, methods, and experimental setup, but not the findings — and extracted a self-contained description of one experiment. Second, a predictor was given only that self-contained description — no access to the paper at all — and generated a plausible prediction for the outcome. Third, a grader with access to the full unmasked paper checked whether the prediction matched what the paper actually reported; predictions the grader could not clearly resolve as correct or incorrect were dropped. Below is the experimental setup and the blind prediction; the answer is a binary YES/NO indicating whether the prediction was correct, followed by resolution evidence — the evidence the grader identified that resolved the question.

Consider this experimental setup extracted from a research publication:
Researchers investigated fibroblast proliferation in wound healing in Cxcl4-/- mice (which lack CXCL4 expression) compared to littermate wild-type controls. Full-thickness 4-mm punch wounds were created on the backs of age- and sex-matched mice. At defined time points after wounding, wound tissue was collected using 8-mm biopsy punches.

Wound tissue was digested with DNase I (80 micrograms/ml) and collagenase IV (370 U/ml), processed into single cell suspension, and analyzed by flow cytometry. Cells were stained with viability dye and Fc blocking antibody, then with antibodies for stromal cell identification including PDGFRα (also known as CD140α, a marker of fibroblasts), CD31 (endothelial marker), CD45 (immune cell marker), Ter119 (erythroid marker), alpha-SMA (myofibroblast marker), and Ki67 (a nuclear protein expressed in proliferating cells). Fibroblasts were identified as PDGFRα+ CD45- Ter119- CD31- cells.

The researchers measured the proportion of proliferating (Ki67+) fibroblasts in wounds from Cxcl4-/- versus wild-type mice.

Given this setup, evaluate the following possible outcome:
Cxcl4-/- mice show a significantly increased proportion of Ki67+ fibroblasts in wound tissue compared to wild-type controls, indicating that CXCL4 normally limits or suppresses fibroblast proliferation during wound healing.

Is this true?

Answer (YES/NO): NO